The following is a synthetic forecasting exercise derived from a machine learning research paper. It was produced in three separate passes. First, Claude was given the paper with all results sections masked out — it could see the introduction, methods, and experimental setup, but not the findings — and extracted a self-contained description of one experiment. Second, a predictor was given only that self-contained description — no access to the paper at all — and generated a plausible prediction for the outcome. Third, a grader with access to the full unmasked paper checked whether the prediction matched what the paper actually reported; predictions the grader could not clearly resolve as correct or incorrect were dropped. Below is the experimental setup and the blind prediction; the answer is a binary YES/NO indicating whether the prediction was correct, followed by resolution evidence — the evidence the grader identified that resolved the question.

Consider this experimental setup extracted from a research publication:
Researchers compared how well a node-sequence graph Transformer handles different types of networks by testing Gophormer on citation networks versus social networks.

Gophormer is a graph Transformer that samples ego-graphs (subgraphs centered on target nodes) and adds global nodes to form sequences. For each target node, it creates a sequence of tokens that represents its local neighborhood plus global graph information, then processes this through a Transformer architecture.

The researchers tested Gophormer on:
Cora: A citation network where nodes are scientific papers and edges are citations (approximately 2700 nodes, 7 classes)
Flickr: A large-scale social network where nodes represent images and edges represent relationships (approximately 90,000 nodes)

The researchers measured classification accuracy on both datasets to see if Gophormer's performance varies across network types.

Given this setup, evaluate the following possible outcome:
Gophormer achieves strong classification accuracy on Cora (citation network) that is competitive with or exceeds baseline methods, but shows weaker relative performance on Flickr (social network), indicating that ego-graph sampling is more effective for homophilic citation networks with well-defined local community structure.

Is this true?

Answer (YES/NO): NO